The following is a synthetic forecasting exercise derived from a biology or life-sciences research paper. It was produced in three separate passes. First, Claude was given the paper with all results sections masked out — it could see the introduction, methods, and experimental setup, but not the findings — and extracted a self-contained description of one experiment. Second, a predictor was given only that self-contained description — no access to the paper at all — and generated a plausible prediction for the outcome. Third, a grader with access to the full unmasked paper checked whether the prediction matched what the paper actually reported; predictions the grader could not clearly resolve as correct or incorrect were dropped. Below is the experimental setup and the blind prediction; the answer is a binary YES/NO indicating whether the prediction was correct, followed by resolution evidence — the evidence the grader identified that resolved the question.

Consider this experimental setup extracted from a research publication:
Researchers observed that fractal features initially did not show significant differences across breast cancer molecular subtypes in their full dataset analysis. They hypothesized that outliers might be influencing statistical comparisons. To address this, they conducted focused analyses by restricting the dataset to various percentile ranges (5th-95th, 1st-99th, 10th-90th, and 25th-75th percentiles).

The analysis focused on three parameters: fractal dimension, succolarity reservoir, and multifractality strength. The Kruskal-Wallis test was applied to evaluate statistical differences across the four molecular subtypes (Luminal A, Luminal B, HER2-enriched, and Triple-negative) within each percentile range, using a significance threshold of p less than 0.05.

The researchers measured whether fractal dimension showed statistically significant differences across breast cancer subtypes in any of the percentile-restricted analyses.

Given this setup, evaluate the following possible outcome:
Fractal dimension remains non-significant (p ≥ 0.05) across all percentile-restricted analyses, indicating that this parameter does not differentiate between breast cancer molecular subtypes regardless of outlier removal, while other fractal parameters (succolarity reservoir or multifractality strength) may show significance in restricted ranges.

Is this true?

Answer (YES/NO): YES